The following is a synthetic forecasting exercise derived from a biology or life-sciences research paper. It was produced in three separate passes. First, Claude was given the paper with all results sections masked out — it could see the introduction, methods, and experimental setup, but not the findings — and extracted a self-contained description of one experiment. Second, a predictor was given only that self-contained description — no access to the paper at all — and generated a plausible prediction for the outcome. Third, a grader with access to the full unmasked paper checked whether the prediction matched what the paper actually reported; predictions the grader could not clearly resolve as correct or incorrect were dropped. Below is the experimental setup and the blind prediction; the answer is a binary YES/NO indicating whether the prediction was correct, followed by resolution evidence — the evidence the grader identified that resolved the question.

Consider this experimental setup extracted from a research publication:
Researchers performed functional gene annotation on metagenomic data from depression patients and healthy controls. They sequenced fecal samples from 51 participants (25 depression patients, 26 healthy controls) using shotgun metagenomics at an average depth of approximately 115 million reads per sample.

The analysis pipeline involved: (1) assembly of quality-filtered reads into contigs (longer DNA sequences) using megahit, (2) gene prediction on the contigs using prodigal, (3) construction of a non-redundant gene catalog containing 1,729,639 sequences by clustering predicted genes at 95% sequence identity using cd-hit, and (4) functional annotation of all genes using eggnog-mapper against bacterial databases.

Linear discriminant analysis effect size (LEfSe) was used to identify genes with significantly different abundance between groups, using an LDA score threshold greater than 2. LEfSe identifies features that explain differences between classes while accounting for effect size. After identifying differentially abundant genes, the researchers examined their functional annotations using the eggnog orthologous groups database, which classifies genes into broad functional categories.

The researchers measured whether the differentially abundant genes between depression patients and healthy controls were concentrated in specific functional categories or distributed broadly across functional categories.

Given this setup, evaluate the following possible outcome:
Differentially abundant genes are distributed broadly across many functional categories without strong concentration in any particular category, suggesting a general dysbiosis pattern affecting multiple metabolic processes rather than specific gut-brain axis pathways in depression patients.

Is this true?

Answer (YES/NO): NO